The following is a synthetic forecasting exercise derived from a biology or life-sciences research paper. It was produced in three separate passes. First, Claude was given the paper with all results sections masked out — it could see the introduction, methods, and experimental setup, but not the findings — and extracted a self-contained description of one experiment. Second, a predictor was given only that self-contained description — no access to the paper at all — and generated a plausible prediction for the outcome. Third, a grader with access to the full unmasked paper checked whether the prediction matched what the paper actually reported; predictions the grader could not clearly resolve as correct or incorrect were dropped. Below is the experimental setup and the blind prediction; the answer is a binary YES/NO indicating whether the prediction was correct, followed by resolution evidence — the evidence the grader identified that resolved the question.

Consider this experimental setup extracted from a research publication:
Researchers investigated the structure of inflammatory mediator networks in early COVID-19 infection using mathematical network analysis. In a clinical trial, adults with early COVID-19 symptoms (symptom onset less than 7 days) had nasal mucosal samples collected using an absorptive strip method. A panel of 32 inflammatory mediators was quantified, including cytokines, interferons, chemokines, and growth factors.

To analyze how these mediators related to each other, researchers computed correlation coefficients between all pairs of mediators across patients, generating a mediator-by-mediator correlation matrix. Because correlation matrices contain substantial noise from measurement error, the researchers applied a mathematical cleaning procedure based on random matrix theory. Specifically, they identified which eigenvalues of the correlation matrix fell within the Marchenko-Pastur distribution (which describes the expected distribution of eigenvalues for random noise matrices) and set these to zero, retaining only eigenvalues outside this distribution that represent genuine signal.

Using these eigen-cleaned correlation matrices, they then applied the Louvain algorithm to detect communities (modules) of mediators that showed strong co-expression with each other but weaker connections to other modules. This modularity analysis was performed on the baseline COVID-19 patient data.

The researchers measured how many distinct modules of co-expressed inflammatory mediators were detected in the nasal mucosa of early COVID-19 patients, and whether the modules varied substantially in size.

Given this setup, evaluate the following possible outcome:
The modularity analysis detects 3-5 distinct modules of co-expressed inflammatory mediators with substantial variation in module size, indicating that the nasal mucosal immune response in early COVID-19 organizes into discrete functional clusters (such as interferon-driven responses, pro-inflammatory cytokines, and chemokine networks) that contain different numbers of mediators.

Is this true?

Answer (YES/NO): NO